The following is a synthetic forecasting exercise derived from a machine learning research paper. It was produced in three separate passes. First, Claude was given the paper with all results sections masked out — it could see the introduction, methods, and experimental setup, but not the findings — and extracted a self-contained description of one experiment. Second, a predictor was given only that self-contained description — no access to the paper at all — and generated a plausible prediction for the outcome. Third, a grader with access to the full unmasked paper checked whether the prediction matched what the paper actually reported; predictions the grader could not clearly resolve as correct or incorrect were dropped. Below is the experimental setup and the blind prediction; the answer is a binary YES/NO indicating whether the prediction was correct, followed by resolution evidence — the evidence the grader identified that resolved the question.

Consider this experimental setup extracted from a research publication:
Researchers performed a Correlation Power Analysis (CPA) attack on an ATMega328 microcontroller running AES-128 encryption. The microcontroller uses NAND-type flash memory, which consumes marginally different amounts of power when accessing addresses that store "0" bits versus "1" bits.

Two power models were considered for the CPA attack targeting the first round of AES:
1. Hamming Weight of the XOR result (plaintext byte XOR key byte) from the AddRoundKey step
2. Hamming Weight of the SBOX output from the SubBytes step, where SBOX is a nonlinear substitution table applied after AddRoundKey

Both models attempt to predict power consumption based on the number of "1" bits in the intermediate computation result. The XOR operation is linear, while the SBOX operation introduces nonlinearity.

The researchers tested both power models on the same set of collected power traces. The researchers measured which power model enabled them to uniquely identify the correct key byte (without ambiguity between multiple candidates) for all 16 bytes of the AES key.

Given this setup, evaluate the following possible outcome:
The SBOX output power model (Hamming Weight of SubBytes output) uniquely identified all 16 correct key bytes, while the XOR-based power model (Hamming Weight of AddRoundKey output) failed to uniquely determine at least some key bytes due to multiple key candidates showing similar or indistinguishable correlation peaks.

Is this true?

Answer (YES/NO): YES